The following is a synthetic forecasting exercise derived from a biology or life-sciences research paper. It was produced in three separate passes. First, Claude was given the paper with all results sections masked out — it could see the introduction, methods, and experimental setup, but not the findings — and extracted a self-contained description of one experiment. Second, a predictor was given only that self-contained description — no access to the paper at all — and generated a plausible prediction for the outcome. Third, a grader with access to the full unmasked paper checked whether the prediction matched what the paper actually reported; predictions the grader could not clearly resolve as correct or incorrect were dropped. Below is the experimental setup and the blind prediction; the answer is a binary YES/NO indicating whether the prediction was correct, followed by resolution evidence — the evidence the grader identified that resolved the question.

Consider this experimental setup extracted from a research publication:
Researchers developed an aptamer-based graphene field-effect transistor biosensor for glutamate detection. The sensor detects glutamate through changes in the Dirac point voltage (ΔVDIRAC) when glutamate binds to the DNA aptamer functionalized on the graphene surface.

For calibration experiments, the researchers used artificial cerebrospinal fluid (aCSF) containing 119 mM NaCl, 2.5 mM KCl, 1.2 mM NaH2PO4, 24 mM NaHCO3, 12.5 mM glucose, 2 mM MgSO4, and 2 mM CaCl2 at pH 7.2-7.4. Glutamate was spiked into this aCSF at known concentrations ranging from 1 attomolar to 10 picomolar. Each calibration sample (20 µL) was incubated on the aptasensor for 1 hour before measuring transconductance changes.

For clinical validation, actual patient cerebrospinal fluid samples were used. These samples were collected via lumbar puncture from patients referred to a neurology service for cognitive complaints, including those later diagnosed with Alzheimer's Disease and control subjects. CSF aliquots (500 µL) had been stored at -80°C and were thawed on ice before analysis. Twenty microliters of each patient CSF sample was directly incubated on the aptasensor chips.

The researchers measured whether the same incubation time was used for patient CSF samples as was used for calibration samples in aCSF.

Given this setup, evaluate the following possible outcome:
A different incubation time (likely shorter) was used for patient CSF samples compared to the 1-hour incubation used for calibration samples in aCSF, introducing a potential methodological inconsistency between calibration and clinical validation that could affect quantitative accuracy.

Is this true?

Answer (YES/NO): YES